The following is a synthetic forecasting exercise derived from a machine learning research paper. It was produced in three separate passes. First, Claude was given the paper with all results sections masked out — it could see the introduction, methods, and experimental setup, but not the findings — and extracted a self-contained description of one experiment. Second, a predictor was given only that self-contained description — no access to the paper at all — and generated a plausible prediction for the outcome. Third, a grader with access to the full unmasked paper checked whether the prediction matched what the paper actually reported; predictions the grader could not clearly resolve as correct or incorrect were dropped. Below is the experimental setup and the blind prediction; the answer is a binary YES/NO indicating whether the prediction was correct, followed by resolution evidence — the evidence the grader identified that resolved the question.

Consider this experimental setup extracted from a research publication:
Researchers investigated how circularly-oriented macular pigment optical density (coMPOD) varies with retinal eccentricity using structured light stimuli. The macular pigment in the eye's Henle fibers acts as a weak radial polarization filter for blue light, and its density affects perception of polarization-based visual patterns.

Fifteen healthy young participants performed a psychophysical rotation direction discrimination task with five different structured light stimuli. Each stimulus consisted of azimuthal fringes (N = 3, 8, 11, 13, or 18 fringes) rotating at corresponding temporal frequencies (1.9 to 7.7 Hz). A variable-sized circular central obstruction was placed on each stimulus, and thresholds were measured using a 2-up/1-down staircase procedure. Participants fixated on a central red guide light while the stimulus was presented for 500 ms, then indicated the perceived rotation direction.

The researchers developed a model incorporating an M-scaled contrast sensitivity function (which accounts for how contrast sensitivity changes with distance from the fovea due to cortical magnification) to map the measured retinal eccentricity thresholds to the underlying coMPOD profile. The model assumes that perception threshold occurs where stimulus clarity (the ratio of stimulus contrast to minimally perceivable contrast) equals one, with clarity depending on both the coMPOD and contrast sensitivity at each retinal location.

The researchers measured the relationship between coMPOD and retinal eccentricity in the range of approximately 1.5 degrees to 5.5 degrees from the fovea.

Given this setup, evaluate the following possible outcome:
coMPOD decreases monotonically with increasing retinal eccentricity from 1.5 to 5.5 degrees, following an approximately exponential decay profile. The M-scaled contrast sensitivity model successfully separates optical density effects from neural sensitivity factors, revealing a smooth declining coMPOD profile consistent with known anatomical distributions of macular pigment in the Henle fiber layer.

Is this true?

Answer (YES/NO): NO